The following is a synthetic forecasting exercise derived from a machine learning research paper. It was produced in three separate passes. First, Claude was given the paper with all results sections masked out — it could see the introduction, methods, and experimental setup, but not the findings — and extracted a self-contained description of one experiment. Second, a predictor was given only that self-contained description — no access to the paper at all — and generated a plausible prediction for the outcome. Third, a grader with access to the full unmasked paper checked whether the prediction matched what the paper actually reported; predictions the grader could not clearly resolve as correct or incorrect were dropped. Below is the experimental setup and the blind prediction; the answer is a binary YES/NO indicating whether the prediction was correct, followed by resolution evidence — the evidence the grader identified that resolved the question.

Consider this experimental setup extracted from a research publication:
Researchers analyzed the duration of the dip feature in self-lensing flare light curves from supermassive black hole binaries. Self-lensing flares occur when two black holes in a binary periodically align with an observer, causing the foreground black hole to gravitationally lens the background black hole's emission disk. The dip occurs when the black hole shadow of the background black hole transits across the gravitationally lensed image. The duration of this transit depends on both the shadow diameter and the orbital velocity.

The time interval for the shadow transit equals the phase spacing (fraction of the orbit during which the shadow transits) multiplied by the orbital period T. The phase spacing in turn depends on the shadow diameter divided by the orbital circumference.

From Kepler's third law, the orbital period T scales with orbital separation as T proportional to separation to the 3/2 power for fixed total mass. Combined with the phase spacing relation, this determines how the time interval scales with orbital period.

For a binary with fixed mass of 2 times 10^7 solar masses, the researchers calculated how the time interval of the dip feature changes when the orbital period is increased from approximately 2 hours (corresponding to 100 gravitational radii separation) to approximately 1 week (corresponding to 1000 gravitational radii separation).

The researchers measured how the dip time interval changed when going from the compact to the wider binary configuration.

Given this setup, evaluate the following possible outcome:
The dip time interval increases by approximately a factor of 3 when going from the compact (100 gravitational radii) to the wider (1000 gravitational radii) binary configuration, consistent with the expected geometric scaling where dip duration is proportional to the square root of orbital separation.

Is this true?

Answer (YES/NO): YES